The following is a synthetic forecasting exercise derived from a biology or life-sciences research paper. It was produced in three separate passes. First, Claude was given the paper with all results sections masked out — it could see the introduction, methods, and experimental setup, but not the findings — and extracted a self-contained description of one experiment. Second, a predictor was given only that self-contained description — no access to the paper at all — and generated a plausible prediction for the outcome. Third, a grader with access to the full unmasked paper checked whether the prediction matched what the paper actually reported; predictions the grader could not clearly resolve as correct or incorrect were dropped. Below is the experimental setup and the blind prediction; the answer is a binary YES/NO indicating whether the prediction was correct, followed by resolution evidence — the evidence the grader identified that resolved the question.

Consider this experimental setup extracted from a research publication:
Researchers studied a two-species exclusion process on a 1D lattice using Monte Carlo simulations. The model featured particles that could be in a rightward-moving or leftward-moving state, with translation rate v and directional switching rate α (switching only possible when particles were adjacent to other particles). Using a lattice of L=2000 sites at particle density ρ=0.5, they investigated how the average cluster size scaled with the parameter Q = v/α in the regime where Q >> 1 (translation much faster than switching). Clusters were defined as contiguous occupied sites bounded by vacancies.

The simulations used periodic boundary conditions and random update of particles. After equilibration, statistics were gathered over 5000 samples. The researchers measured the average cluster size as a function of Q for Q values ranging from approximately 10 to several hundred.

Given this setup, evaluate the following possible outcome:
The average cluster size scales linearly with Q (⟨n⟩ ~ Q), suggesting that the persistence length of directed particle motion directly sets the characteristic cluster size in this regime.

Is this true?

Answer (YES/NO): NO